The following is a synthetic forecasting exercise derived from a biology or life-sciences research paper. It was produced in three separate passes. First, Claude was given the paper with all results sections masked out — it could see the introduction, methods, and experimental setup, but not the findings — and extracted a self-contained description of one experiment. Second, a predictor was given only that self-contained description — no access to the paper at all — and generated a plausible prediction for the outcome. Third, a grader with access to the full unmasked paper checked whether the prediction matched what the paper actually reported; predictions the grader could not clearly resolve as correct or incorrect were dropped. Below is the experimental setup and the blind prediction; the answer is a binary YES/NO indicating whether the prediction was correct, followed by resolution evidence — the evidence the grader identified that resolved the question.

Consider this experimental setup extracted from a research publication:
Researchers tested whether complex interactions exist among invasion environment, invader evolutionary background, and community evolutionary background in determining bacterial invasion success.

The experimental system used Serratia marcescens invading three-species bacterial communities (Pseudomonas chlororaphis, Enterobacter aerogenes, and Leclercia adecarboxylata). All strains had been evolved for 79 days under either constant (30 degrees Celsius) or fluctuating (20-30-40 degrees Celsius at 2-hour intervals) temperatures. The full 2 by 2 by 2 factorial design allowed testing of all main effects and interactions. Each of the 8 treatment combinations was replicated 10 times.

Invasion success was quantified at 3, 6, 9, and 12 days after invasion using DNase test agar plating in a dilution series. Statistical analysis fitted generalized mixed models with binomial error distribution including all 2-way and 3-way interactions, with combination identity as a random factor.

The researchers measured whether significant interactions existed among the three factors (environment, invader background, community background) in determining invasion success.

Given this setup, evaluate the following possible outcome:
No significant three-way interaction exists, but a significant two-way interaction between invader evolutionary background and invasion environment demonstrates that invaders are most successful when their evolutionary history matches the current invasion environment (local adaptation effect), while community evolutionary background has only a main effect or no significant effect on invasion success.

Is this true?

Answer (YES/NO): NO